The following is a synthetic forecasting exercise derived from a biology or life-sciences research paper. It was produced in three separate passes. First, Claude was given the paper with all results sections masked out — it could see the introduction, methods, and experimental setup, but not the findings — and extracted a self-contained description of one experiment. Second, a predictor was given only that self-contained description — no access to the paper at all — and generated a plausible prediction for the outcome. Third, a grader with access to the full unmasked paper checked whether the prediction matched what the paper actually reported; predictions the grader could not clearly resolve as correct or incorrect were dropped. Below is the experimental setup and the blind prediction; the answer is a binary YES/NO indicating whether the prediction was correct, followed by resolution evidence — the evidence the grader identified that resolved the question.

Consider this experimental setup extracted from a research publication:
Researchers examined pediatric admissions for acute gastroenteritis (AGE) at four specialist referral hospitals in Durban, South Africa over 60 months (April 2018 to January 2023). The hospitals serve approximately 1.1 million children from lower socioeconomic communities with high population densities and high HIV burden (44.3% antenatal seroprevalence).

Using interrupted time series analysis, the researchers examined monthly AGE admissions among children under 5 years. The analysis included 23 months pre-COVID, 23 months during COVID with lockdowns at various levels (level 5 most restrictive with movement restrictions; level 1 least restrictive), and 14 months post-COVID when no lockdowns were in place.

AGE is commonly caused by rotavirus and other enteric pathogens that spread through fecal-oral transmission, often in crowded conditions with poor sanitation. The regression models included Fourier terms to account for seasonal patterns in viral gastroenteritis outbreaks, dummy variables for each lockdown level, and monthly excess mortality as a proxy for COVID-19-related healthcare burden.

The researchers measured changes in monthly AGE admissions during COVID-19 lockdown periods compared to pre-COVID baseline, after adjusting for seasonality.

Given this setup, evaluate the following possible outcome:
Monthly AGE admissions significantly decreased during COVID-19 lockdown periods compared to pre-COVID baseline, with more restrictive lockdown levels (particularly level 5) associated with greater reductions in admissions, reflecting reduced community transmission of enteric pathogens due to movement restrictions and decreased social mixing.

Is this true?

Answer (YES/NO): YES